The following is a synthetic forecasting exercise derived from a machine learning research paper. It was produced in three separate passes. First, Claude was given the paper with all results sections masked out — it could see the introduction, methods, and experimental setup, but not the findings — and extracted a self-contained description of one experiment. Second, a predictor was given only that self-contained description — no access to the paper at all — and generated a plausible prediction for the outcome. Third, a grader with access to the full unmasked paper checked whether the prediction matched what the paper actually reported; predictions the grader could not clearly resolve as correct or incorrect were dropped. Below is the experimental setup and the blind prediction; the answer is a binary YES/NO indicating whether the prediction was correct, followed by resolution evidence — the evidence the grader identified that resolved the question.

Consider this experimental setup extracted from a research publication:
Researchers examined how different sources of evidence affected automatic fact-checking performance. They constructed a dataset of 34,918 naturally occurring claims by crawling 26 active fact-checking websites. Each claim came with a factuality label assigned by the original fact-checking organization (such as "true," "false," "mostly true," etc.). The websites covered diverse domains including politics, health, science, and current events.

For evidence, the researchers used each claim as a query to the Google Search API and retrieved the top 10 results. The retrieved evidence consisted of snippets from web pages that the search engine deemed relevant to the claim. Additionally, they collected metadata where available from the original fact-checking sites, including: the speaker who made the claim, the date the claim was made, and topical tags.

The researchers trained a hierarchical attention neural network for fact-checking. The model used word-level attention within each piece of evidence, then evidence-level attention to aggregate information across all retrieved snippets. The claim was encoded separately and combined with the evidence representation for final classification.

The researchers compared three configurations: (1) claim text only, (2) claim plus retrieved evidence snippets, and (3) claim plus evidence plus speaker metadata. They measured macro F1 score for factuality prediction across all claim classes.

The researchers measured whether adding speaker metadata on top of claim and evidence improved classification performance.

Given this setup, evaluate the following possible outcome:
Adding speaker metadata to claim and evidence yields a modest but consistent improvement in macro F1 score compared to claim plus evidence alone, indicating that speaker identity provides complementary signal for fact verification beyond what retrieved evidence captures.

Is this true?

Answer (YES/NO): YES